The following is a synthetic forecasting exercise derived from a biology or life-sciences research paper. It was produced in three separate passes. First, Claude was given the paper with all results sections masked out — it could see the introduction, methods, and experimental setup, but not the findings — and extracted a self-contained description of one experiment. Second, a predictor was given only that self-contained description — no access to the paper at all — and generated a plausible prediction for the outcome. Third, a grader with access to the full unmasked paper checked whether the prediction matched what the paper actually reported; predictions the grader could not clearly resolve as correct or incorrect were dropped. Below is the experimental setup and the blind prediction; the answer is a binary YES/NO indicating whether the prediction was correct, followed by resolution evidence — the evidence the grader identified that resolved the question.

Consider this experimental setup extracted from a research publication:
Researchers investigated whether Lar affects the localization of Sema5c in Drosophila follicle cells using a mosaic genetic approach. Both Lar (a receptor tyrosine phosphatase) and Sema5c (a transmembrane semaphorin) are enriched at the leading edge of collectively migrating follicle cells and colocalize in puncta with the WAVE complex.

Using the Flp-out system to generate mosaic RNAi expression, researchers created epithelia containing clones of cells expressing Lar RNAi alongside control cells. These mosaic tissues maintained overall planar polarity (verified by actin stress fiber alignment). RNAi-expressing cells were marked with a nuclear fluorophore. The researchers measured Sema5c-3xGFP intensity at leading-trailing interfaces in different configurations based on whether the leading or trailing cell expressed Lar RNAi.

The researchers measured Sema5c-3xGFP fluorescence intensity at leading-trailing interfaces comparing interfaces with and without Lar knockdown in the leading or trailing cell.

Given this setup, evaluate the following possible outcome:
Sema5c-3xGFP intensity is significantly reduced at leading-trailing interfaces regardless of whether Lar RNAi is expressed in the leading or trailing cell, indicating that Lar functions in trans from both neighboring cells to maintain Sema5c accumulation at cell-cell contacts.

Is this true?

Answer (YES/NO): NO